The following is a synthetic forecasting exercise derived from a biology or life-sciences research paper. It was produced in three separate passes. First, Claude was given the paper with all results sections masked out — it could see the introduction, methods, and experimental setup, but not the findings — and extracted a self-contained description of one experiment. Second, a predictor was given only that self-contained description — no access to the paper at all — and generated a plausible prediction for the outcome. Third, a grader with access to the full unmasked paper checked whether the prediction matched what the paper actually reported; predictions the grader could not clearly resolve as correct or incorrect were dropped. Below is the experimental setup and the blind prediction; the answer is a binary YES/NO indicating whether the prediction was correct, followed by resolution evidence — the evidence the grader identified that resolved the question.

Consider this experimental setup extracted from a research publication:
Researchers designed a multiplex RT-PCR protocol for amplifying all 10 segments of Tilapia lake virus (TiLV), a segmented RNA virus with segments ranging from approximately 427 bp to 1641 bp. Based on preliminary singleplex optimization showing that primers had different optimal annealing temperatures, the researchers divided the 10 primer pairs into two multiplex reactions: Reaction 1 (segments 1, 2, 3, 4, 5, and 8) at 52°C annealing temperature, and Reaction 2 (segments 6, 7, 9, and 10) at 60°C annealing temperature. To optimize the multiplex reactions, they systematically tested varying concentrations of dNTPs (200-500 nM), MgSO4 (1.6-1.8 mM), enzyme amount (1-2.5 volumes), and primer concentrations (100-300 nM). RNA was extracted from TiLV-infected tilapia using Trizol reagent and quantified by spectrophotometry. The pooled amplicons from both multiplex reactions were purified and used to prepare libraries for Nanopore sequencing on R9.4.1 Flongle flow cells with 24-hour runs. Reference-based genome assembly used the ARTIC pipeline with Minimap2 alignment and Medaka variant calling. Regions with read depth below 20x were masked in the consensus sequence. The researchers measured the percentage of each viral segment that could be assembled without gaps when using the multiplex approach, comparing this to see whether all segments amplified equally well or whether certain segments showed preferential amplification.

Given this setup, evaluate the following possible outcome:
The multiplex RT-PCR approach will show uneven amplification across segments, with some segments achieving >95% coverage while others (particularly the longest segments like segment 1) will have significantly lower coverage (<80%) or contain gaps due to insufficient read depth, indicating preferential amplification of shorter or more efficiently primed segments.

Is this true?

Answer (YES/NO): NO